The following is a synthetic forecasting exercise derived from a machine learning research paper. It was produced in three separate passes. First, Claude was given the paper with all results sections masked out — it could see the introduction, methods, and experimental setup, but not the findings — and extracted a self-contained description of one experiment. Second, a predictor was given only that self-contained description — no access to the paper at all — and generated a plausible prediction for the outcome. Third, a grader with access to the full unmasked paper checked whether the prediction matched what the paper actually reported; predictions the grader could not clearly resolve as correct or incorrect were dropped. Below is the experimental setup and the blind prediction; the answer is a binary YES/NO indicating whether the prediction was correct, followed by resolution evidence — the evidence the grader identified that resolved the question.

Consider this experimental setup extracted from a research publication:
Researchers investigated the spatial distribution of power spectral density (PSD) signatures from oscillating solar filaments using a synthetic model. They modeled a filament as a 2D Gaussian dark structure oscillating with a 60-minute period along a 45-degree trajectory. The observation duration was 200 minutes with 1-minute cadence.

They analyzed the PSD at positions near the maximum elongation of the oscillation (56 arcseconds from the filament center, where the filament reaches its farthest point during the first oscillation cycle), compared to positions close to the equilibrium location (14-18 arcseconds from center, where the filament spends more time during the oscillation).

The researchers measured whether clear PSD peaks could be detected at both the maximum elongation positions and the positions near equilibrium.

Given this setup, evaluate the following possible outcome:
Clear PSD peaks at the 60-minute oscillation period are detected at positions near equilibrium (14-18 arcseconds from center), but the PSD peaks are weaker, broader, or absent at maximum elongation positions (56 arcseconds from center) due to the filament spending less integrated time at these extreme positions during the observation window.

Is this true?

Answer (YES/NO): YES